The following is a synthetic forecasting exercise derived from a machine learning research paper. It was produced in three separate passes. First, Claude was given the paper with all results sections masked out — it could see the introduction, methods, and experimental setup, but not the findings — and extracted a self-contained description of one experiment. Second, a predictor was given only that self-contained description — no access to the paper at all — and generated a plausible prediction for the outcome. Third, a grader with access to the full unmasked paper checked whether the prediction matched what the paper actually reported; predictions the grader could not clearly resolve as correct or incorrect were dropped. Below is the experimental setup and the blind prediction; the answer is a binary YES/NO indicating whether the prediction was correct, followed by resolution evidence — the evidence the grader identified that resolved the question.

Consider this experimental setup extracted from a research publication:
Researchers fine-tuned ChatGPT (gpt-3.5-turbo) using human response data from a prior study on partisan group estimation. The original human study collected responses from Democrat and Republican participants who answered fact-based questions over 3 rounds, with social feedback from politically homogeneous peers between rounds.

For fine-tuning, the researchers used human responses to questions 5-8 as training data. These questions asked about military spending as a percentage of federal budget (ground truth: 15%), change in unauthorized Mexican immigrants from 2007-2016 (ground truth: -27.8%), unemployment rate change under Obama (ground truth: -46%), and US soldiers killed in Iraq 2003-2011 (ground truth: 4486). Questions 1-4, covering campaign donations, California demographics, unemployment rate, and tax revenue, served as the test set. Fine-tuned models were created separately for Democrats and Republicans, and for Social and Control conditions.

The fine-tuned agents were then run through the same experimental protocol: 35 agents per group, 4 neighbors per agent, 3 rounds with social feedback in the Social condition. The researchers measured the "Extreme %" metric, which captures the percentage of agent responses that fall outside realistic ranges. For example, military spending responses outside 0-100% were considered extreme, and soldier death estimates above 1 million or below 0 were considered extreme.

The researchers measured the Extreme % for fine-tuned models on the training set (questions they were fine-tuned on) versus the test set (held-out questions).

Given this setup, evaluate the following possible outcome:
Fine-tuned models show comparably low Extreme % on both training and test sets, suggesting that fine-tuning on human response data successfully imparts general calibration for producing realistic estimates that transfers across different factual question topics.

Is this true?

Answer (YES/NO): NO